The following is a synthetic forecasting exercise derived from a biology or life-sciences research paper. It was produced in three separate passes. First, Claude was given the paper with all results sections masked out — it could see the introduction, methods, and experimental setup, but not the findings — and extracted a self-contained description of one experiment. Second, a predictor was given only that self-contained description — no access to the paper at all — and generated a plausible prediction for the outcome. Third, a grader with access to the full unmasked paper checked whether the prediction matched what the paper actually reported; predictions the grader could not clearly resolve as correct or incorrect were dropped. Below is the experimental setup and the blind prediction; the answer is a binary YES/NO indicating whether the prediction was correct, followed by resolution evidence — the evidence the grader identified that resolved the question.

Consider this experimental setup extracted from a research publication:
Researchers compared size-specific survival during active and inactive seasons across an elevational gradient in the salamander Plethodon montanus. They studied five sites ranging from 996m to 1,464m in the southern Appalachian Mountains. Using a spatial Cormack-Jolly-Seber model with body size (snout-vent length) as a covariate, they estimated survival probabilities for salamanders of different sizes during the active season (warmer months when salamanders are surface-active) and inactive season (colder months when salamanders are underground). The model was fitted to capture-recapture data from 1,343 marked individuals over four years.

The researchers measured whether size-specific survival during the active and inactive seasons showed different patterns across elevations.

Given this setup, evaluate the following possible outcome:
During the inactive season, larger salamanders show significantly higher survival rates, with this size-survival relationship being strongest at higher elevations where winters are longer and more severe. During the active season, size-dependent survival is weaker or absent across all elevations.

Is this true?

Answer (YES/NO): NO